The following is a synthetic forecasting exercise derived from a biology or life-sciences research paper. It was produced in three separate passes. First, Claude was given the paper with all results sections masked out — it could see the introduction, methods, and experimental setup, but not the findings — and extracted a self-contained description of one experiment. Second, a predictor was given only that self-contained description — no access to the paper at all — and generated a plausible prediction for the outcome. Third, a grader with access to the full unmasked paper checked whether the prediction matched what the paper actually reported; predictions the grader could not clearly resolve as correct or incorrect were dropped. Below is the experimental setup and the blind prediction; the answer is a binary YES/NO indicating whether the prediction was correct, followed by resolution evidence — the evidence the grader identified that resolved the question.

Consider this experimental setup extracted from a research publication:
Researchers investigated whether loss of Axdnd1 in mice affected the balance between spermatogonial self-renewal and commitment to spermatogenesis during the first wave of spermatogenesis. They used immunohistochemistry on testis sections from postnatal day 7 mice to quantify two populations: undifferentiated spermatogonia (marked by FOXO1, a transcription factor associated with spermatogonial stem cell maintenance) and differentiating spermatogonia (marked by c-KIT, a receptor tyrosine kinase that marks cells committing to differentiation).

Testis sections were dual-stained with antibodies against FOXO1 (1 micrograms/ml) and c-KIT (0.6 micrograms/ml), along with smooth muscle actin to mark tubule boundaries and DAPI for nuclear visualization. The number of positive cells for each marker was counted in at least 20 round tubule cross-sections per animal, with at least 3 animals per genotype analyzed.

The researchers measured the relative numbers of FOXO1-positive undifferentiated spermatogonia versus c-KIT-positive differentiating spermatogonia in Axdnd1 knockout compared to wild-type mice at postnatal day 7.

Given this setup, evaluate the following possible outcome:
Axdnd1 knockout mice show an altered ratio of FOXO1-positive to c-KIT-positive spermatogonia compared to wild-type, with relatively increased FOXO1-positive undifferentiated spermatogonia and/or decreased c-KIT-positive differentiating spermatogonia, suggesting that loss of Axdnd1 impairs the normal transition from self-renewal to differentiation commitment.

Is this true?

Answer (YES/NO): NO